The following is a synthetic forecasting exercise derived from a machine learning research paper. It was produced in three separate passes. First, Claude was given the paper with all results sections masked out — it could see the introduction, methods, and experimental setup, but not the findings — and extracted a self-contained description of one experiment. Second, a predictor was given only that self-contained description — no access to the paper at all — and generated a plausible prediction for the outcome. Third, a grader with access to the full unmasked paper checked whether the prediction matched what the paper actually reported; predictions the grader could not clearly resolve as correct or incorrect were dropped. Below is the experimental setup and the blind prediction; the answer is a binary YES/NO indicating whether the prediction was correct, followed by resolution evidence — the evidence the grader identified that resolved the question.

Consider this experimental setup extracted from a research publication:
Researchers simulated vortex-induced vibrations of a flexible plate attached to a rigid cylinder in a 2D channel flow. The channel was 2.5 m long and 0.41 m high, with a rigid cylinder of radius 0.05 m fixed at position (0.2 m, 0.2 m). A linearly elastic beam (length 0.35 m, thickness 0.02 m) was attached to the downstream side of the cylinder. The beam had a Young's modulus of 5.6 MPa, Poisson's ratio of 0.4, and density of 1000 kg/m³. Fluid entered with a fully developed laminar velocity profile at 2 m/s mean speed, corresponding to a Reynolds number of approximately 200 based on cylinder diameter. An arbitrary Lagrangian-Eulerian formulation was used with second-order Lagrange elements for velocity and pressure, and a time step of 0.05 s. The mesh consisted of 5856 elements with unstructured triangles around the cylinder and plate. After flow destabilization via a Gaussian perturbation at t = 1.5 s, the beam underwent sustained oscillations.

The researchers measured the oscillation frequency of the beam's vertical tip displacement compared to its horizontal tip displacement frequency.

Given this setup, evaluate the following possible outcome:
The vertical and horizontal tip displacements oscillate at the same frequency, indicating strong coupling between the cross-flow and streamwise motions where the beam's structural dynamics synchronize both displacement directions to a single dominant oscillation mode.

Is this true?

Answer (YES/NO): NO